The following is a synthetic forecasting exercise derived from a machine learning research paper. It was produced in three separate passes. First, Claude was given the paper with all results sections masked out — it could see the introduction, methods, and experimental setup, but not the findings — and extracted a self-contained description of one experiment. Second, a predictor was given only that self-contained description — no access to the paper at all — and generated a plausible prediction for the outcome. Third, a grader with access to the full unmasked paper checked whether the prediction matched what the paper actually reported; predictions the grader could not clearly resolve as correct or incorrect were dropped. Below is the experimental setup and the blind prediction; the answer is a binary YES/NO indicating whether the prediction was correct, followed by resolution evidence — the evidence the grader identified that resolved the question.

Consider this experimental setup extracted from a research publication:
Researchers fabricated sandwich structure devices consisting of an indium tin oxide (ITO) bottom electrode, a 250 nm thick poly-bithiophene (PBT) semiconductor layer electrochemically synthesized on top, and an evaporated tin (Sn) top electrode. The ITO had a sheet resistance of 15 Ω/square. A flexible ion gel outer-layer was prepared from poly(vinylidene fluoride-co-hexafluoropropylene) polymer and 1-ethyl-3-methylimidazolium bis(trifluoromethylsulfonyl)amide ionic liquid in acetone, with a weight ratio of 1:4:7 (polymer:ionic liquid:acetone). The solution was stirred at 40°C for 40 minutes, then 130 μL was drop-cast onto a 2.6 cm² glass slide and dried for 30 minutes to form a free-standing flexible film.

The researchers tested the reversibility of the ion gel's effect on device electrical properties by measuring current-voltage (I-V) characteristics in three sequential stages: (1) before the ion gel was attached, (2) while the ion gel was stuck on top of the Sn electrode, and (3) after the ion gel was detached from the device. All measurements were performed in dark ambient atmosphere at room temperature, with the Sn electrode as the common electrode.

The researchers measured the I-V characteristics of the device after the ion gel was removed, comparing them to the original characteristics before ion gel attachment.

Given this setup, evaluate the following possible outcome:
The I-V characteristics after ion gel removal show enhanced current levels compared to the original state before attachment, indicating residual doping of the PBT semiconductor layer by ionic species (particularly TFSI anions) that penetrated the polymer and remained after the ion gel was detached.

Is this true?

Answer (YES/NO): NO